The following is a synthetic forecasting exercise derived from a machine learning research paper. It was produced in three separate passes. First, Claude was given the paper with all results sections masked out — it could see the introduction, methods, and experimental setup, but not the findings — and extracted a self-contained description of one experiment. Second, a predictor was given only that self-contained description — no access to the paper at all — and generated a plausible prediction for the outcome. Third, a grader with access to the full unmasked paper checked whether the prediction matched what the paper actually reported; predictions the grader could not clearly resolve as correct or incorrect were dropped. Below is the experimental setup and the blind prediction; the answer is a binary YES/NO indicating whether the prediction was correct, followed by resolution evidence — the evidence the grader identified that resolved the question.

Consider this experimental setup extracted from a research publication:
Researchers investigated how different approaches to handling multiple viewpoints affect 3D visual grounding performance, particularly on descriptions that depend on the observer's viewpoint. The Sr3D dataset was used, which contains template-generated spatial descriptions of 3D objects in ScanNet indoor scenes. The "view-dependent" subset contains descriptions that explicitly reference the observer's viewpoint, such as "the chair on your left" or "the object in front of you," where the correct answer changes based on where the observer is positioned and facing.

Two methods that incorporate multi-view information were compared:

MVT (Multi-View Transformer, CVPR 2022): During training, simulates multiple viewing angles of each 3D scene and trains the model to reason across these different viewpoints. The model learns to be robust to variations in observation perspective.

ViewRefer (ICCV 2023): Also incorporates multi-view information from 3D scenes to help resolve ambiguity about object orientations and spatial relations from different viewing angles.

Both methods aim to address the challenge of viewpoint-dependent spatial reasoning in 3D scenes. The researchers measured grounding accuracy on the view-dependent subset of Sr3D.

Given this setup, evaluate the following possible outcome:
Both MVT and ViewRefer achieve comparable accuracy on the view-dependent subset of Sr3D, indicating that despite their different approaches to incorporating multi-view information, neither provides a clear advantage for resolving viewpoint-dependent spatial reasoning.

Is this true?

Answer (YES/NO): NO